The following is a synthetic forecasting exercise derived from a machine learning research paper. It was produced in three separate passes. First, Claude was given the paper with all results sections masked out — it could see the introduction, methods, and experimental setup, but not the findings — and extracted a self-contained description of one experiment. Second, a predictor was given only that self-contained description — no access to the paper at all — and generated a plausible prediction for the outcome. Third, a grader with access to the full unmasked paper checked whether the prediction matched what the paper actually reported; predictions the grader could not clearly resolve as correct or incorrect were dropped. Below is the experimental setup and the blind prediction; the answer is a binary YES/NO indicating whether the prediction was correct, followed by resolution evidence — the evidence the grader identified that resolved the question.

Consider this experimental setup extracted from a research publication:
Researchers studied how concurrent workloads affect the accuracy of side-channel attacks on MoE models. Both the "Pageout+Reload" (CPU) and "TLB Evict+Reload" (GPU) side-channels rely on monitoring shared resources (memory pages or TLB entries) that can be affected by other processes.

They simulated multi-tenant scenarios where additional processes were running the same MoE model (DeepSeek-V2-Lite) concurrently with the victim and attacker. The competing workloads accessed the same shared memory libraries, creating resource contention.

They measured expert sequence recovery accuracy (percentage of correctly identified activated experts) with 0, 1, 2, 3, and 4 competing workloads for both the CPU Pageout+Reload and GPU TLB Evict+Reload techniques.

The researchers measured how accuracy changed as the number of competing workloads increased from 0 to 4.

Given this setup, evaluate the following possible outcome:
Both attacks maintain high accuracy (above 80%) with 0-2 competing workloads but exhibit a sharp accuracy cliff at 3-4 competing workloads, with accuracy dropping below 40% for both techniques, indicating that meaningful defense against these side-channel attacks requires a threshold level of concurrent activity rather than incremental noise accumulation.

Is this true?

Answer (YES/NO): NO